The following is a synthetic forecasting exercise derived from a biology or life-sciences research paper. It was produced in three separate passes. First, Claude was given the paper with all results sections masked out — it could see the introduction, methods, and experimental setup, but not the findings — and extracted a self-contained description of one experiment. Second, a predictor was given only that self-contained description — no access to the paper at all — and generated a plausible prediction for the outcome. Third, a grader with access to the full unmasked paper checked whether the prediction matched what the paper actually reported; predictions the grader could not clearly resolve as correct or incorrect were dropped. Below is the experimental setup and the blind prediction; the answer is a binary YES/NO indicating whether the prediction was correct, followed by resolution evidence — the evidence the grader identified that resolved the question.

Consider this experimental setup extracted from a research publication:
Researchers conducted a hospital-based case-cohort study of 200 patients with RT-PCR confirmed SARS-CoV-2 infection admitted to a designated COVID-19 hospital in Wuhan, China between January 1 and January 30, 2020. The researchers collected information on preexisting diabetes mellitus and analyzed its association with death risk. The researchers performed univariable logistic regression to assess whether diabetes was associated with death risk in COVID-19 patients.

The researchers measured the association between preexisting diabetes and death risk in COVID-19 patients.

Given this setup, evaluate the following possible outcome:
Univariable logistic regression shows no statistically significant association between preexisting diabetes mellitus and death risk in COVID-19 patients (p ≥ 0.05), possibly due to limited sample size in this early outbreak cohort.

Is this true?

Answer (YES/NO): YES